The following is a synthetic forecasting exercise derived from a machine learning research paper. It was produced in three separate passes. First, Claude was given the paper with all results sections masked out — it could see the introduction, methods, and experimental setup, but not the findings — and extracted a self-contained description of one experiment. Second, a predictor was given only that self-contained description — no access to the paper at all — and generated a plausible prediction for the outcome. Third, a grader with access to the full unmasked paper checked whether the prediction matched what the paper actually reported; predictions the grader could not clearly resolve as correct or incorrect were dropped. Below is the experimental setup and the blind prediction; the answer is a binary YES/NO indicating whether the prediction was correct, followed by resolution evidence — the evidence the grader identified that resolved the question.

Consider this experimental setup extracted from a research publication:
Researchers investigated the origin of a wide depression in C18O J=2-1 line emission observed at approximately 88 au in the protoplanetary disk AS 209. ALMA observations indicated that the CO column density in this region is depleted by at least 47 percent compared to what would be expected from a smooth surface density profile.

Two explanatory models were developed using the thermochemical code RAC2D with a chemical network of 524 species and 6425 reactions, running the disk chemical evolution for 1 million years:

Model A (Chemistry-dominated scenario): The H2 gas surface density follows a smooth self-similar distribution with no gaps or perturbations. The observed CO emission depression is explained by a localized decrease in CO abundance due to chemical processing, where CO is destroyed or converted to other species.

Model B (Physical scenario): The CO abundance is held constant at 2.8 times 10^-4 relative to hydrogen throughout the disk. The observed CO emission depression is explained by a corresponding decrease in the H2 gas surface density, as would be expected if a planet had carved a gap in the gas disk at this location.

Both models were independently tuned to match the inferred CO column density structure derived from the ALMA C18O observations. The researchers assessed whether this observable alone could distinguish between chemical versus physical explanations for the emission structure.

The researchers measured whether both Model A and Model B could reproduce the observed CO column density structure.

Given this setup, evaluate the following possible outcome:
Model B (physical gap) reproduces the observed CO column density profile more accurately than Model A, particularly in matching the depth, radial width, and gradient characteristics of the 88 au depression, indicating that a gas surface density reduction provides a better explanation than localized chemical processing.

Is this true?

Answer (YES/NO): NO